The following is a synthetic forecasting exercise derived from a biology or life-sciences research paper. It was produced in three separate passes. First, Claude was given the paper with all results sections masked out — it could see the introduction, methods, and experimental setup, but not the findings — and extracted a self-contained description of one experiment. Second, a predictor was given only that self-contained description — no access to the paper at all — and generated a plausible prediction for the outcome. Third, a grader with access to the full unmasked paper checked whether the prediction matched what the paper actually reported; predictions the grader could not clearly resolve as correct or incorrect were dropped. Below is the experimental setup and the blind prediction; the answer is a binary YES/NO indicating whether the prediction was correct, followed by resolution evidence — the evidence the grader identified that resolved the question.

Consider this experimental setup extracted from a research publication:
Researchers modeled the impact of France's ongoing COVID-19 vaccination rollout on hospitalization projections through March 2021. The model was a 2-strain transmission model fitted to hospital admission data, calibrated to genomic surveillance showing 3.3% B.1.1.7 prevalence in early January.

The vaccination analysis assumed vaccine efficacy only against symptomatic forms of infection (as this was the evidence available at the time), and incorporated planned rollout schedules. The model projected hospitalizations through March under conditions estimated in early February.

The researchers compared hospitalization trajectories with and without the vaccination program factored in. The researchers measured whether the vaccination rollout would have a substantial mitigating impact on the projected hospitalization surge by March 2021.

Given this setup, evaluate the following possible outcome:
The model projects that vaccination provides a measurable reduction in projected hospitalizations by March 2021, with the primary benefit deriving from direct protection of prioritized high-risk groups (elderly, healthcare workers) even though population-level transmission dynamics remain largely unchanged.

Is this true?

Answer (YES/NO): NO